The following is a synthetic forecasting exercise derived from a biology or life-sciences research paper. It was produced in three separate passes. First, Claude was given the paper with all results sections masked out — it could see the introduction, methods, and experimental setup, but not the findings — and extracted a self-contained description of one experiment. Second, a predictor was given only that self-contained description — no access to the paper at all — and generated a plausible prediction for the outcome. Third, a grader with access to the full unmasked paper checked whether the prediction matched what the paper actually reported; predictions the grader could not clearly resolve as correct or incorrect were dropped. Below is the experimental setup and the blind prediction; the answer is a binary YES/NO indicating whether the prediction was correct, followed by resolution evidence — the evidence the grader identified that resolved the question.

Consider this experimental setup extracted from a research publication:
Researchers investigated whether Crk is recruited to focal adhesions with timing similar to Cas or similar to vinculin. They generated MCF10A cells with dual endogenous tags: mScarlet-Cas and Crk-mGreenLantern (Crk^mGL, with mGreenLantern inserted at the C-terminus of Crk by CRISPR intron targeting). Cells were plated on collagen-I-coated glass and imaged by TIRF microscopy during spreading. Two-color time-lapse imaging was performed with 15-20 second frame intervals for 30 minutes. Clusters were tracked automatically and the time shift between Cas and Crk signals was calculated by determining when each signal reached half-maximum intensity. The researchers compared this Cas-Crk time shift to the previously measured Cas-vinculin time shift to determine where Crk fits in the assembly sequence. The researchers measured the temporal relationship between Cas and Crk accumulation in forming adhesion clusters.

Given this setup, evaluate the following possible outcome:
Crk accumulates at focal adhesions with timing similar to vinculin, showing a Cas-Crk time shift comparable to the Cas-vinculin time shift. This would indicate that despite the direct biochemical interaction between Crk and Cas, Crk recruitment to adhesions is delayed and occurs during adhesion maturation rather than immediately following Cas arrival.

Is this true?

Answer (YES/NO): NO